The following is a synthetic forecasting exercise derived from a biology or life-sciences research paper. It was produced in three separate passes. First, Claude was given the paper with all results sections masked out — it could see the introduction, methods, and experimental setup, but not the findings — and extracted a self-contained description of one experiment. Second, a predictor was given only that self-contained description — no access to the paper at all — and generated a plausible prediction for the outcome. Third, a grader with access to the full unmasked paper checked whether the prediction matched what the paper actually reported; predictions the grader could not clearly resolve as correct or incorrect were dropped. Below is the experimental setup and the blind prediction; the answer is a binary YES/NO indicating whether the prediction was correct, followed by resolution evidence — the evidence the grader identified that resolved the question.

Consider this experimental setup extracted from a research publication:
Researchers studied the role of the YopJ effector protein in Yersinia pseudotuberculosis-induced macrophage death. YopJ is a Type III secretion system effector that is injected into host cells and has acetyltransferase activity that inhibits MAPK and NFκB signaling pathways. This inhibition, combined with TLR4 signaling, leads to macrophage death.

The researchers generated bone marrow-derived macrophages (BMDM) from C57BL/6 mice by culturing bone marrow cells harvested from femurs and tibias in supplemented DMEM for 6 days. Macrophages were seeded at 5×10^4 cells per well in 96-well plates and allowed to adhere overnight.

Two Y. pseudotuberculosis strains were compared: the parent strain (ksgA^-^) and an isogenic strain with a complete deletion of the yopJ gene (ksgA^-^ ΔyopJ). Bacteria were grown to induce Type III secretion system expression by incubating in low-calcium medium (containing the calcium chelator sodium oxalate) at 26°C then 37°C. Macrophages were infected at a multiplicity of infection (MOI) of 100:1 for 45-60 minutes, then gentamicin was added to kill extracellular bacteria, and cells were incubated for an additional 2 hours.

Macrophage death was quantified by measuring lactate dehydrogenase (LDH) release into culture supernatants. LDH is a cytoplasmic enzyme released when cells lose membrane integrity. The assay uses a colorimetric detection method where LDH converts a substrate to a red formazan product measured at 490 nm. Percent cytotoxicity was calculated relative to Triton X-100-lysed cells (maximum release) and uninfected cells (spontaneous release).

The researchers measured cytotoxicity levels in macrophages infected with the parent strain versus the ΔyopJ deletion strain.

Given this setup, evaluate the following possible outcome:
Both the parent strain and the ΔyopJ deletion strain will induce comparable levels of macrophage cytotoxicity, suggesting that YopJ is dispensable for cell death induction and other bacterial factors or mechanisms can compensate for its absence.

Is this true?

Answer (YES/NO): NO